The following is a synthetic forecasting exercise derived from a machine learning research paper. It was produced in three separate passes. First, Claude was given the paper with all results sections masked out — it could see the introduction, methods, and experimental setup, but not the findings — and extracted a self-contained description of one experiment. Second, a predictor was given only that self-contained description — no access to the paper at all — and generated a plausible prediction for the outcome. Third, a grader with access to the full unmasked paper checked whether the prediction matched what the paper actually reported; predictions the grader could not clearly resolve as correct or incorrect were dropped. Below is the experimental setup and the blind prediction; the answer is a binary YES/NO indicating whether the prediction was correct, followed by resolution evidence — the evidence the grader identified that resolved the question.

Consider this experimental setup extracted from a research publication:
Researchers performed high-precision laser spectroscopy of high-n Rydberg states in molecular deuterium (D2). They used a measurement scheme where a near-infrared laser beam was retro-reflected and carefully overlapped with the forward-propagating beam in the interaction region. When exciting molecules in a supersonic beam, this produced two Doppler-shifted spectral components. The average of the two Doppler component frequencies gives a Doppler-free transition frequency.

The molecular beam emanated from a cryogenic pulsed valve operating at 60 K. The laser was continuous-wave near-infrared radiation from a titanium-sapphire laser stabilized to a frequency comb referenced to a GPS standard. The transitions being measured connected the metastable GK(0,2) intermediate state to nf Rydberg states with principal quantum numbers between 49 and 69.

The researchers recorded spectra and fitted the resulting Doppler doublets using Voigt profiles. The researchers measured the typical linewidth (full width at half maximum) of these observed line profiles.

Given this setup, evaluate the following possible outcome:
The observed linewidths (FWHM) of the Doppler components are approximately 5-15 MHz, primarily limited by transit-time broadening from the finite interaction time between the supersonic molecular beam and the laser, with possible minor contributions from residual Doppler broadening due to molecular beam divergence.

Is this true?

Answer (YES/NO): NO